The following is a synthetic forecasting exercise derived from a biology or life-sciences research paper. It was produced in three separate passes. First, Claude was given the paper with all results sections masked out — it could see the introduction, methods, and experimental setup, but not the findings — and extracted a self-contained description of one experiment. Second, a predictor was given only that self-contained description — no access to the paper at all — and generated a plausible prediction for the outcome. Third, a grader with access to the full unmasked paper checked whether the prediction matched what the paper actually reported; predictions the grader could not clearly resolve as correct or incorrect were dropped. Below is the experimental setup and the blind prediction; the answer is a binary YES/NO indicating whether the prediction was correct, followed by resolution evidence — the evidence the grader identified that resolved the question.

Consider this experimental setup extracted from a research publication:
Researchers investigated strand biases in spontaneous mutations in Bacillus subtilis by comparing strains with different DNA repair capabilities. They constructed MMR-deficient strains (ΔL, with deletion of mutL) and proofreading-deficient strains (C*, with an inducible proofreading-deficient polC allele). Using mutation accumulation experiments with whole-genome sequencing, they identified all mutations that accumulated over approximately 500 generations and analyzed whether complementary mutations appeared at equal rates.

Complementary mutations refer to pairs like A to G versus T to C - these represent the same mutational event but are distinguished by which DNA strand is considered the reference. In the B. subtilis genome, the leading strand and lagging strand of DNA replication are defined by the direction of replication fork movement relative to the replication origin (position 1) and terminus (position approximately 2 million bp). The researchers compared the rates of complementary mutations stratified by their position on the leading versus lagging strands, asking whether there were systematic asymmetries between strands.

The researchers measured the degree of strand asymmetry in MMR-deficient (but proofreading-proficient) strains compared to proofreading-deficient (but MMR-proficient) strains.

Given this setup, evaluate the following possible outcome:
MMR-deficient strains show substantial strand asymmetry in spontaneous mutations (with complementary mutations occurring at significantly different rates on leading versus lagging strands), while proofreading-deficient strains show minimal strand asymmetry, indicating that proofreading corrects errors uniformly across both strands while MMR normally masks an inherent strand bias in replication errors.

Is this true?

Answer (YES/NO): NO